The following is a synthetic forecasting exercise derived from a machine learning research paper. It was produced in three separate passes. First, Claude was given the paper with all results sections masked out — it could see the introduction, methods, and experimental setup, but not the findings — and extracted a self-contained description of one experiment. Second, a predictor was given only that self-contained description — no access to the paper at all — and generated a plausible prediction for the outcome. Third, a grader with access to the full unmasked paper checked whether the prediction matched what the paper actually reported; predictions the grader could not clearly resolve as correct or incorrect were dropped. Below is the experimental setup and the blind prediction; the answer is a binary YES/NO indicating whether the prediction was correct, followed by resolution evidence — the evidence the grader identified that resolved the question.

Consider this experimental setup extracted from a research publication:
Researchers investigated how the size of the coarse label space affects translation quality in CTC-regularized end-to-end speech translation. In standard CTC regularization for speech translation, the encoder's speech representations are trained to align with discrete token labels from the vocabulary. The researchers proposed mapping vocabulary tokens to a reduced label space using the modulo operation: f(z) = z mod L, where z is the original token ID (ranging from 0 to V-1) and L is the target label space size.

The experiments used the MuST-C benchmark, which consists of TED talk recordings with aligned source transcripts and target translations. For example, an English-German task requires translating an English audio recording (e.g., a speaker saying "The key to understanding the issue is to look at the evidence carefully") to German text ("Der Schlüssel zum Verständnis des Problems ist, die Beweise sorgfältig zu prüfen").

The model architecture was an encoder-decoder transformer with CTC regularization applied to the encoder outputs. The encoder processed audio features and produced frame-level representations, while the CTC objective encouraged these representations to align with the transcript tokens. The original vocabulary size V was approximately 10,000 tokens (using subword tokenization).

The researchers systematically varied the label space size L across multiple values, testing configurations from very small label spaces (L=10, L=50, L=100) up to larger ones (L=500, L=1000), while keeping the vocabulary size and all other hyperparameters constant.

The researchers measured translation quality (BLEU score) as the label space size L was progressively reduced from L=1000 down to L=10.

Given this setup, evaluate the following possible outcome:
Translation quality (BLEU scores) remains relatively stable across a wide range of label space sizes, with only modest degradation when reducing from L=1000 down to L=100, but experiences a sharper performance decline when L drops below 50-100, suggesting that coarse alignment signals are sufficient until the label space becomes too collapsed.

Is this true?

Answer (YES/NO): NO